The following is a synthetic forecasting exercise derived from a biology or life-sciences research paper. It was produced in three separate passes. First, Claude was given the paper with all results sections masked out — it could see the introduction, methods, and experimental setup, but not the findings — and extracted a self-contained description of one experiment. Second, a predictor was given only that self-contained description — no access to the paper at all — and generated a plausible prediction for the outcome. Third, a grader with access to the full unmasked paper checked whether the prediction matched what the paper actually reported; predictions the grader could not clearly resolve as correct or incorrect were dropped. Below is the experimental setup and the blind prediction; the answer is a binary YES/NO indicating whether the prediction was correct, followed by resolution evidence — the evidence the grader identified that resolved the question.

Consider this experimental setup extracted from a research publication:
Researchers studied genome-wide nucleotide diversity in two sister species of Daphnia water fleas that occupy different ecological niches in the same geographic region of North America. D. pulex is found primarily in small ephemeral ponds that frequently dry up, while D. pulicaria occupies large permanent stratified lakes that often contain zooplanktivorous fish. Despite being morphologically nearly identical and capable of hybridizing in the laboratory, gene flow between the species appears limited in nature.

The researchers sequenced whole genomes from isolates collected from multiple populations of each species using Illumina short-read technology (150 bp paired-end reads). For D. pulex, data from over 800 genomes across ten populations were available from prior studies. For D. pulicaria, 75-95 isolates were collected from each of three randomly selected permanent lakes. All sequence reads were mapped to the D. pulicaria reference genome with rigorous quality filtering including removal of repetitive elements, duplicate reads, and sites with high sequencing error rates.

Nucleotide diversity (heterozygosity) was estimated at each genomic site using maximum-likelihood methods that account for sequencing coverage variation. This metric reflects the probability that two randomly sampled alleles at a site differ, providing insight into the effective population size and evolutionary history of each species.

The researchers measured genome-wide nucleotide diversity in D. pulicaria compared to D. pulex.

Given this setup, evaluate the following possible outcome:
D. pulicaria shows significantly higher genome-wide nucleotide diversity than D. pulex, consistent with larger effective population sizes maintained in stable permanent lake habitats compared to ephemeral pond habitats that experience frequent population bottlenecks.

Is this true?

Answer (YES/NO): NO